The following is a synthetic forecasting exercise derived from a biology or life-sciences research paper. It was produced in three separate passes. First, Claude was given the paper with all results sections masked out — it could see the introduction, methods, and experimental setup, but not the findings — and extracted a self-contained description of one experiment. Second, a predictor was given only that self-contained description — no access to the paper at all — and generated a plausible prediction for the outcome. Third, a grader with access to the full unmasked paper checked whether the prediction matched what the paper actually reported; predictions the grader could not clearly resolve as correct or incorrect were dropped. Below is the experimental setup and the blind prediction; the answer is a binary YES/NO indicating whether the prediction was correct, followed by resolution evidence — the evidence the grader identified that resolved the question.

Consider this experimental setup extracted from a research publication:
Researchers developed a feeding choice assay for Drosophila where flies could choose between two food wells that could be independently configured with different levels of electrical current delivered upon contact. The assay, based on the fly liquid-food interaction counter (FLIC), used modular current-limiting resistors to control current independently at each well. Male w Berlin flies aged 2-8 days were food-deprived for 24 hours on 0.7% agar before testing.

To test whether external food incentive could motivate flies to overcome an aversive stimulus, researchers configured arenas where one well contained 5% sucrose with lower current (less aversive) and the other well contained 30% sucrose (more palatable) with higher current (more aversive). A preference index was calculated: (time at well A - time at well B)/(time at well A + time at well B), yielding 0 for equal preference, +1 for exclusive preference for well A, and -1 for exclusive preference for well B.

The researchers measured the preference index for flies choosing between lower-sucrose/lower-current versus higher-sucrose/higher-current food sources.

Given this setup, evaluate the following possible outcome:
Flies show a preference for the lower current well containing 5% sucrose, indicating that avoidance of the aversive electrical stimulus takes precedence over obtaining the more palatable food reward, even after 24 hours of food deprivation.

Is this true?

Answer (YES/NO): NO